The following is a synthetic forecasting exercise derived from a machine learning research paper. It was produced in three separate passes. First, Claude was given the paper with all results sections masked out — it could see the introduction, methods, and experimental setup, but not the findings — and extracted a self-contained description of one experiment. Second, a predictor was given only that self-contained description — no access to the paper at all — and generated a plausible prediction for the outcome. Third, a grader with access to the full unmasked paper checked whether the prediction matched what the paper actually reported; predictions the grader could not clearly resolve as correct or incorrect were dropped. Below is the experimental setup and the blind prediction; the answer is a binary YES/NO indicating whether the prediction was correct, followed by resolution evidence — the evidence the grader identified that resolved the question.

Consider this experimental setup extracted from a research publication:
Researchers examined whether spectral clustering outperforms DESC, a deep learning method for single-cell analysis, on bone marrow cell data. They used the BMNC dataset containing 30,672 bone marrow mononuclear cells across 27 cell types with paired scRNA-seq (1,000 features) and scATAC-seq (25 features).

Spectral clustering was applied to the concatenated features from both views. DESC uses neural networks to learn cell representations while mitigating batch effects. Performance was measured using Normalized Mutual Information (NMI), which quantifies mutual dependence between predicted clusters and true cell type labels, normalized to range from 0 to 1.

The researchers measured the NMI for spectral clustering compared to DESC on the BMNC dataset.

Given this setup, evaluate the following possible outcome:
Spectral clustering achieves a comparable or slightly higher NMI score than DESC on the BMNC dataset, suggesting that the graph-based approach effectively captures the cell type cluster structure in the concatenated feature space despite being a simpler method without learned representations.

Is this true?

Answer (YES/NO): YES